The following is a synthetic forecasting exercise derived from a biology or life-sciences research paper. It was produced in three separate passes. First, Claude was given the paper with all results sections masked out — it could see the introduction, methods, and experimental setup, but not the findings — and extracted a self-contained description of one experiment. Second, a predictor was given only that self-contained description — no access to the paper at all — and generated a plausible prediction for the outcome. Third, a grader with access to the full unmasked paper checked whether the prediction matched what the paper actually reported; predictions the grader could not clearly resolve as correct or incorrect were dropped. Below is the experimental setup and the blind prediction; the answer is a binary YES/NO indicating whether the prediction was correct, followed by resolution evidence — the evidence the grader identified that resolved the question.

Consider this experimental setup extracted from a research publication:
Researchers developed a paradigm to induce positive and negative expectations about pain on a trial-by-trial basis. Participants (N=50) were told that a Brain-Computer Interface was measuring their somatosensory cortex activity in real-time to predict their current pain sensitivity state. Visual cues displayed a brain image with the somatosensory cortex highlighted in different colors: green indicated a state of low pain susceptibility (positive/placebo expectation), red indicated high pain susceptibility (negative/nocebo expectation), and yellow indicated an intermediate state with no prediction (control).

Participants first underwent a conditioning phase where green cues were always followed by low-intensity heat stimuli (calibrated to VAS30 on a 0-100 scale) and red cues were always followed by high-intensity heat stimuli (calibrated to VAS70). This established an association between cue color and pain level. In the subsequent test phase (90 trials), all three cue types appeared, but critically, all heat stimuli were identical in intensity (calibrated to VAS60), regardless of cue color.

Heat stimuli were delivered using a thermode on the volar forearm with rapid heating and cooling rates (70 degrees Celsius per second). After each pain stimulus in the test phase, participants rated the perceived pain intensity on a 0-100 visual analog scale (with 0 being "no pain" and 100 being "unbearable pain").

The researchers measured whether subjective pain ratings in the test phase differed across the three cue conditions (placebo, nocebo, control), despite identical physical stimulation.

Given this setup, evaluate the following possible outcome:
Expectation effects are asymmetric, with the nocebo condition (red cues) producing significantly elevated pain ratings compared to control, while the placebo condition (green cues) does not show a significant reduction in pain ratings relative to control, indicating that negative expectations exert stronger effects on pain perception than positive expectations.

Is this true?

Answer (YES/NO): NO